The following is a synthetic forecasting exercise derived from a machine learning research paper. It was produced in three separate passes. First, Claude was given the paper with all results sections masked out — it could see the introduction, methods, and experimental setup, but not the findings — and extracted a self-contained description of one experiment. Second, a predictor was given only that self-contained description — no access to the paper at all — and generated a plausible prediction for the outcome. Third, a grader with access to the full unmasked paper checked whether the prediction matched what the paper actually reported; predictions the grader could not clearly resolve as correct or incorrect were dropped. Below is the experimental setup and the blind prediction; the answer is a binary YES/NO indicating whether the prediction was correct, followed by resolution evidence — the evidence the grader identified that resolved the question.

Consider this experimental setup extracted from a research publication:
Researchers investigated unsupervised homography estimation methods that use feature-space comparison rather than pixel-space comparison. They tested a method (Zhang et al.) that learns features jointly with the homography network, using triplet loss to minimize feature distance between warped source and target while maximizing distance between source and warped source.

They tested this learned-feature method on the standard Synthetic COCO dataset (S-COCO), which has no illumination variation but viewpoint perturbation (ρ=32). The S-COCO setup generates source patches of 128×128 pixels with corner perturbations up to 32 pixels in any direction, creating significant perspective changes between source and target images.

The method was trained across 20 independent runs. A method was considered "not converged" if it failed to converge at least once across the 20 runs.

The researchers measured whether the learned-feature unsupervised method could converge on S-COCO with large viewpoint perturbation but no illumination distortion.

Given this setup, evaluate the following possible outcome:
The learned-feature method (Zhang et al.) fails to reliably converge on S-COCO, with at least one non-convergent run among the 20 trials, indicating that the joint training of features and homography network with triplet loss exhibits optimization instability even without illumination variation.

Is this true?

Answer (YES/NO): YES